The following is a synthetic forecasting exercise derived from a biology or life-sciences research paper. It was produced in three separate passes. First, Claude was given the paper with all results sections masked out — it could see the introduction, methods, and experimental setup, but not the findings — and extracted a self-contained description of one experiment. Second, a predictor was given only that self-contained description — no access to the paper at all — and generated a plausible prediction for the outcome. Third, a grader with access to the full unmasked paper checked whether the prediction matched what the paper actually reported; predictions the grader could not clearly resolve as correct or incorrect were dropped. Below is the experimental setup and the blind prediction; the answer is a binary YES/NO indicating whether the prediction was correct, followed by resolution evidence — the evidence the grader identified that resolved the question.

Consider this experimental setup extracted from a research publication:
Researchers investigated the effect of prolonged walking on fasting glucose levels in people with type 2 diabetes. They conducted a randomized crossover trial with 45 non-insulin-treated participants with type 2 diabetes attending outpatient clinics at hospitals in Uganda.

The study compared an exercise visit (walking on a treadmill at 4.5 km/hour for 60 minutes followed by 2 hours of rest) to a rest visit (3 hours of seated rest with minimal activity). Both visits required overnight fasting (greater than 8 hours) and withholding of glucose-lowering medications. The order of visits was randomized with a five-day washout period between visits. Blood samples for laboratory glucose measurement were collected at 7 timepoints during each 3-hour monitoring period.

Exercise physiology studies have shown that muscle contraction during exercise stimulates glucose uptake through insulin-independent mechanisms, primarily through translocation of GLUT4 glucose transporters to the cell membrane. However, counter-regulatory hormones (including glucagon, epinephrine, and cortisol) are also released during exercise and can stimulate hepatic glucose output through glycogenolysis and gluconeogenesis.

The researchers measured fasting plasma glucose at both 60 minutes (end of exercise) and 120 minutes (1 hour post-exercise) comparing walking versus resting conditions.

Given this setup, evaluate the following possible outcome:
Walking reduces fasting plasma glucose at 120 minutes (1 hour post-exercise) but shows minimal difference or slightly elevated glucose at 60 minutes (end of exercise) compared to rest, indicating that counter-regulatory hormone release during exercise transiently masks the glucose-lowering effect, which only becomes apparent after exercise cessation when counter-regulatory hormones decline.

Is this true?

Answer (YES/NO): NO